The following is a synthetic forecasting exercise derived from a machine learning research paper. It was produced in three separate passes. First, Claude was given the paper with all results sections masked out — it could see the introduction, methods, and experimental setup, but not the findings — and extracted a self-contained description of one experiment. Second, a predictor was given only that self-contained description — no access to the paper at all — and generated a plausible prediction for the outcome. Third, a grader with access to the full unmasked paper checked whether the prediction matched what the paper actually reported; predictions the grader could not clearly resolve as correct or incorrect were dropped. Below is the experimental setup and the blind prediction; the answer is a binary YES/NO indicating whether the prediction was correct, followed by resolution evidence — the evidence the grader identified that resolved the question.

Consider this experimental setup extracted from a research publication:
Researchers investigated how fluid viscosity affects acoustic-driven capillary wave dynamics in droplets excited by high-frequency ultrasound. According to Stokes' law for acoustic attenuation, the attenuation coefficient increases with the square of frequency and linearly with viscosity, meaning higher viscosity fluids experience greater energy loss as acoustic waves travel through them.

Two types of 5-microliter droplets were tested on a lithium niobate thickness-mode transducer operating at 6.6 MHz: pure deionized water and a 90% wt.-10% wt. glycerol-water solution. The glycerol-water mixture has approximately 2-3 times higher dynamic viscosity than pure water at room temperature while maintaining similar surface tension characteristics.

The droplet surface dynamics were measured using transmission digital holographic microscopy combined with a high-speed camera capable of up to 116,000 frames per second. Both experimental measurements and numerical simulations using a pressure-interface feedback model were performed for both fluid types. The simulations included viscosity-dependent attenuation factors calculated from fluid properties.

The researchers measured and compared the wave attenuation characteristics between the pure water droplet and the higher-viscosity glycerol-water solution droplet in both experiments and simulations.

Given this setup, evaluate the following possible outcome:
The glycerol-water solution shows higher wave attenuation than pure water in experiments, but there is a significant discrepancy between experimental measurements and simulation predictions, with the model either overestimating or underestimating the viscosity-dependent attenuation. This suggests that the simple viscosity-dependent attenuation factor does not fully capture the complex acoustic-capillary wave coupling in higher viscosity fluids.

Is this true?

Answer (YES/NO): NO